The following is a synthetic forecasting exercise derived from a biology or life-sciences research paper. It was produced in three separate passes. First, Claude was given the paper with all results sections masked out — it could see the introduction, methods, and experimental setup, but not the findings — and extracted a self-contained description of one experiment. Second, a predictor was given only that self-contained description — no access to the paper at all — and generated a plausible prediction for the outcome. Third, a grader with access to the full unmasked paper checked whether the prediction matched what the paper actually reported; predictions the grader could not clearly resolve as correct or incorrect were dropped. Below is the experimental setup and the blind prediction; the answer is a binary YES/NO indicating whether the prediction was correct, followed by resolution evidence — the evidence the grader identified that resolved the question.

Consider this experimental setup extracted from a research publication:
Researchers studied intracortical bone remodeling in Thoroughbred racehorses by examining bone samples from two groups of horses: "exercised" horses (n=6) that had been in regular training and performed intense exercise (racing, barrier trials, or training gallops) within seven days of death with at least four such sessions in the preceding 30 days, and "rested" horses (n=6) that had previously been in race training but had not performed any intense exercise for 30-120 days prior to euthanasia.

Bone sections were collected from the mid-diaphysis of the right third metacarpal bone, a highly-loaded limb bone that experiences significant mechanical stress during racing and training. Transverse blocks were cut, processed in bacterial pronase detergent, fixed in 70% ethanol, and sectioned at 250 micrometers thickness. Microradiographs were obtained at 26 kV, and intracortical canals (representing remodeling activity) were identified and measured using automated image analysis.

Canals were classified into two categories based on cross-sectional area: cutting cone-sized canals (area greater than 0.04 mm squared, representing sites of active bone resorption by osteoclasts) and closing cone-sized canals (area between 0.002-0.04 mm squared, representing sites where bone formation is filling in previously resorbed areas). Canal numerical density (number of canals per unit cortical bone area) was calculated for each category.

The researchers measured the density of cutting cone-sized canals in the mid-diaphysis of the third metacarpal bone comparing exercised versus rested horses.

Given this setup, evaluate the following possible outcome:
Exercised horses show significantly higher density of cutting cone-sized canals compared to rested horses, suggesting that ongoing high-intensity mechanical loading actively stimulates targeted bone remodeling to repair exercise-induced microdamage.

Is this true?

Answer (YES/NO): NO